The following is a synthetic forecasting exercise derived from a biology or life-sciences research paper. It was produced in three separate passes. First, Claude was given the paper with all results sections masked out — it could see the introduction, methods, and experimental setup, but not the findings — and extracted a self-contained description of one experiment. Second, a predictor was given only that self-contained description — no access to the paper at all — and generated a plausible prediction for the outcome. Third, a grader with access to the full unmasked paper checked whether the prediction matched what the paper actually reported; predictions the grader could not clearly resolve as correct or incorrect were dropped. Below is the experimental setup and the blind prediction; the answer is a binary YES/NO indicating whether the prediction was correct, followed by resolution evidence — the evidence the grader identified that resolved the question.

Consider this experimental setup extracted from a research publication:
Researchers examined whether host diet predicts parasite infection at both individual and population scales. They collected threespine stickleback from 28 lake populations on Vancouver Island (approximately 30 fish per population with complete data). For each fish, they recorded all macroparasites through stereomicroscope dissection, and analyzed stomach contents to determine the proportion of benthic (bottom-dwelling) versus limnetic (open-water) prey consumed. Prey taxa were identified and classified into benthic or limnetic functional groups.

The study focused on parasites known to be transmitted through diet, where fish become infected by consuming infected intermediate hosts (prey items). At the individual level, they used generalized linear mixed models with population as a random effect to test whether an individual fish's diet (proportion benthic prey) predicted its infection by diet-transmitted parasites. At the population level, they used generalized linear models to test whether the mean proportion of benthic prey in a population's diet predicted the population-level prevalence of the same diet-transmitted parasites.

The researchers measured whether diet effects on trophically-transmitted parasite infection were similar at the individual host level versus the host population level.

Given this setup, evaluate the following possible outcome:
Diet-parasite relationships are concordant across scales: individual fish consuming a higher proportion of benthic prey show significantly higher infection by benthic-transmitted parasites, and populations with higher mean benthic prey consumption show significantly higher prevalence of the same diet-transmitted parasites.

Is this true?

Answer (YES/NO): NO